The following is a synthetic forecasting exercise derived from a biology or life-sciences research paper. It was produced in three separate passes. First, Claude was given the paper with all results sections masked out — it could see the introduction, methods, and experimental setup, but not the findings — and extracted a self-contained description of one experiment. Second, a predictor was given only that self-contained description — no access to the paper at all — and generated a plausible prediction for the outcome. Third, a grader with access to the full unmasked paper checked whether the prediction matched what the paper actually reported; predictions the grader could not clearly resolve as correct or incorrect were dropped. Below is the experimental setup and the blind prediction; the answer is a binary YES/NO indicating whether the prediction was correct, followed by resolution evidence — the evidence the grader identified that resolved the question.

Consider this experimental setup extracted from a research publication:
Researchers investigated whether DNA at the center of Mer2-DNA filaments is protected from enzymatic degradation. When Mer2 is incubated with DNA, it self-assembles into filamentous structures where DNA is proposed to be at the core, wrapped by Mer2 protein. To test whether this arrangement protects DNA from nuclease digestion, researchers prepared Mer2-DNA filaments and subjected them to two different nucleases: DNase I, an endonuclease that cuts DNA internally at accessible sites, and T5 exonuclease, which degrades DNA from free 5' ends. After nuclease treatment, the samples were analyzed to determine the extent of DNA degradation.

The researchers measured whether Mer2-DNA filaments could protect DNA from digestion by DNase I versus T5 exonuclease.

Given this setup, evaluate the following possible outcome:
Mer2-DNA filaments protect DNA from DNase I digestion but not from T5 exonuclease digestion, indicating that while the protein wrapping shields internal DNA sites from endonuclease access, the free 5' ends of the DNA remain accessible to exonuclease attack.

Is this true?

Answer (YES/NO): YES